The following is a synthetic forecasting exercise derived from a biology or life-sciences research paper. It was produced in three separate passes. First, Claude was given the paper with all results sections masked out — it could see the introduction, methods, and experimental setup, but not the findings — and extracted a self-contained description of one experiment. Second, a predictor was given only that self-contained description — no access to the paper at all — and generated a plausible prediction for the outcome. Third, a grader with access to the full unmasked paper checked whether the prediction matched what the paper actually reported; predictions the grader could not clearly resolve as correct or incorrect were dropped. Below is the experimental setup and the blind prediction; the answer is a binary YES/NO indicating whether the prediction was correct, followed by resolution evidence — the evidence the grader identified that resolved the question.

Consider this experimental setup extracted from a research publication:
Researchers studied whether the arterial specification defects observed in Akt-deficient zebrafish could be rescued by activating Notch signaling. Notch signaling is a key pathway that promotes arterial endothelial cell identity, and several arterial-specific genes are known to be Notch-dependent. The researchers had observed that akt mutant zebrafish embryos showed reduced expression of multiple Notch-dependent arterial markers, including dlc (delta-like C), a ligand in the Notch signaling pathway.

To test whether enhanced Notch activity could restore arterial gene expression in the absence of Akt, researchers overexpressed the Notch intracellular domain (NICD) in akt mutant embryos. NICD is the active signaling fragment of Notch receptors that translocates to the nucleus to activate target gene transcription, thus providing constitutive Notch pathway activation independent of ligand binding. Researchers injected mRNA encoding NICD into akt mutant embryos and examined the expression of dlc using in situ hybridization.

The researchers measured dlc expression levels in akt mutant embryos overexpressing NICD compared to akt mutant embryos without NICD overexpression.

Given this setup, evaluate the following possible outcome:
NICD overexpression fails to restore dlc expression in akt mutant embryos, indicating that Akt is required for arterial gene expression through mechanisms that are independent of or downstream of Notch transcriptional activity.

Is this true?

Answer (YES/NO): NO